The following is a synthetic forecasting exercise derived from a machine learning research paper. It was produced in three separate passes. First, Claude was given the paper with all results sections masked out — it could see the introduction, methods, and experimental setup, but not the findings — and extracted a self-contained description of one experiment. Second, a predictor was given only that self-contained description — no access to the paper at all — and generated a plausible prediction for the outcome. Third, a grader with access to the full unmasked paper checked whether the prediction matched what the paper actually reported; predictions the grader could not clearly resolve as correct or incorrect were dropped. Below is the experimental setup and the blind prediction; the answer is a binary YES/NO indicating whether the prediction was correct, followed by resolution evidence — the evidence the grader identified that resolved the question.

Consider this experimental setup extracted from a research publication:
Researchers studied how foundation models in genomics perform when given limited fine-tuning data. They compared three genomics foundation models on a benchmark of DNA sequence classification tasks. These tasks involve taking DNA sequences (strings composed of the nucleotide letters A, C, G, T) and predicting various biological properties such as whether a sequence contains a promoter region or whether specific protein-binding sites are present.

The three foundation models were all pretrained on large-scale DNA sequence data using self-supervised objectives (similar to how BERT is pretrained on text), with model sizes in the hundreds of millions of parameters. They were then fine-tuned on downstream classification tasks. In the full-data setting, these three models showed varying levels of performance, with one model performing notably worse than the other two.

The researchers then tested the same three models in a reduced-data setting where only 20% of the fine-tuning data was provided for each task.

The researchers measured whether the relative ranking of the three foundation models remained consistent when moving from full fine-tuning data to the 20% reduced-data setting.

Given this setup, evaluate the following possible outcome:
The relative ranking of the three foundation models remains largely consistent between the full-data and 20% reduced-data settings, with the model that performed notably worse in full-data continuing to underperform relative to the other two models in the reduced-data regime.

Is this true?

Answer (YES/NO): NO